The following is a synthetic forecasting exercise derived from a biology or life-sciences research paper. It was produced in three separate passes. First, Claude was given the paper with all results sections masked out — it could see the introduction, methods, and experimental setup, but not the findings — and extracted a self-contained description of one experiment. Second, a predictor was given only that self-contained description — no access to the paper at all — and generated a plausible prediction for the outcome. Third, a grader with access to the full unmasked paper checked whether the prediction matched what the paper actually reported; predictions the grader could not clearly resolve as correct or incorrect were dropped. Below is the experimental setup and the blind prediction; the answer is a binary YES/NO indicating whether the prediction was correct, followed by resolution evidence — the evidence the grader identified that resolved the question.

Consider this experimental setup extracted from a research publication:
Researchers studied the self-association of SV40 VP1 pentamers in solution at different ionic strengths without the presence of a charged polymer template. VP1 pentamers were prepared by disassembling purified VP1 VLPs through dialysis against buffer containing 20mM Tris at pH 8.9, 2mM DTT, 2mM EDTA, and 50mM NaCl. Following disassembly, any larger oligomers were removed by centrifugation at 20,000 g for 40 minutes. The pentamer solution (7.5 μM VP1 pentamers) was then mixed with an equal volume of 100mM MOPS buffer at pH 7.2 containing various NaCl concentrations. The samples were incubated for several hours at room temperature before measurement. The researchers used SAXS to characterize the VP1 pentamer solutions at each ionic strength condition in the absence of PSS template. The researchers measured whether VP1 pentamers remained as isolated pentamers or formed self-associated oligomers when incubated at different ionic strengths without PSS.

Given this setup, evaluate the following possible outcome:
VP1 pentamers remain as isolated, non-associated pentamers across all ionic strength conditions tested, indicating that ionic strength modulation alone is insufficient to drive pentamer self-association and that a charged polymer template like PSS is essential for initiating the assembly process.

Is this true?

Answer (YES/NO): NO